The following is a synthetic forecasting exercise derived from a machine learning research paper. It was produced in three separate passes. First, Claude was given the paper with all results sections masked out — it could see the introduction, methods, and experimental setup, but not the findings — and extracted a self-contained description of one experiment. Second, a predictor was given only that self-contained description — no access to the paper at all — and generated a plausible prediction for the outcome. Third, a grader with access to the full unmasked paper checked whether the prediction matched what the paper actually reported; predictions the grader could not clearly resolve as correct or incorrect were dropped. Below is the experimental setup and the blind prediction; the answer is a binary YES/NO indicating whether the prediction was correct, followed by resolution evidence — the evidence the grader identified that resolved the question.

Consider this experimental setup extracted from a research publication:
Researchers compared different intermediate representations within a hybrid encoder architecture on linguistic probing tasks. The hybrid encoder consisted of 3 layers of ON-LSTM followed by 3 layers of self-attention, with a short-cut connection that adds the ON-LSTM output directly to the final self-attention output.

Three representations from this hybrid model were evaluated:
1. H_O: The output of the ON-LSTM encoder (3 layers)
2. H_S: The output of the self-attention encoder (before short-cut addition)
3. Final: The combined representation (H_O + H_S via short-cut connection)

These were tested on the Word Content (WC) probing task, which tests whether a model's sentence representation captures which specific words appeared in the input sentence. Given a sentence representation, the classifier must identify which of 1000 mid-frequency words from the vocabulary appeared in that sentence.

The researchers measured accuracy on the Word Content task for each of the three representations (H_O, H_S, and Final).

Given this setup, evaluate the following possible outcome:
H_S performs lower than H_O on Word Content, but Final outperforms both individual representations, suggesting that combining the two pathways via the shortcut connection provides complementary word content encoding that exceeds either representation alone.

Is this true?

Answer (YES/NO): NO